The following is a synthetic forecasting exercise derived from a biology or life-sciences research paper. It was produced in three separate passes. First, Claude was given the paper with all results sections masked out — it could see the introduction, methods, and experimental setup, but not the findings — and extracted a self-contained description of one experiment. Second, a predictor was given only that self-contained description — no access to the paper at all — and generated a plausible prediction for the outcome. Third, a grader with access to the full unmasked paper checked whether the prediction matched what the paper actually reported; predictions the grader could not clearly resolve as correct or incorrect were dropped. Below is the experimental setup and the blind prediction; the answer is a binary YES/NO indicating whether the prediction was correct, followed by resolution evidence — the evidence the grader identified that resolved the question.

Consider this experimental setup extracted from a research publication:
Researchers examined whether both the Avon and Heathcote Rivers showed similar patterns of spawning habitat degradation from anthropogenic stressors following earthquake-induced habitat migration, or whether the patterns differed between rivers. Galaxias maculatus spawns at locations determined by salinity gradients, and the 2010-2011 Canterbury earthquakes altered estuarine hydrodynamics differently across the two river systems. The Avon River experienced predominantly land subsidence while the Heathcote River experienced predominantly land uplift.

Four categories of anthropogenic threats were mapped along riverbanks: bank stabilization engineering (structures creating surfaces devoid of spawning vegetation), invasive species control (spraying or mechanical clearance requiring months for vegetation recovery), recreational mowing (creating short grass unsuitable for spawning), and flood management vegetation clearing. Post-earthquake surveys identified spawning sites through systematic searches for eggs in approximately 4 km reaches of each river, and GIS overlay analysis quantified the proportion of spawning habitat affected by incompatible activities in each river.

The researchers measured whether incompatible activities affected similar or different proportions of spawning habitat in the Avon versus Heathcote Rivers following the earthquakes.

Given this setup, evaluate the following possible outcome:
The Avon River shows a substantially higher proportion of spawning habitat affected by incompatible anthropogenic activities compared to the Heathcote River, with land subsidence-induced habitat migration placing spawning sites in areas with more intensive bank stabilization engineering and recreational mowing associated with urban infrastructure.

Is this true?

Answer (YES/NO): NO